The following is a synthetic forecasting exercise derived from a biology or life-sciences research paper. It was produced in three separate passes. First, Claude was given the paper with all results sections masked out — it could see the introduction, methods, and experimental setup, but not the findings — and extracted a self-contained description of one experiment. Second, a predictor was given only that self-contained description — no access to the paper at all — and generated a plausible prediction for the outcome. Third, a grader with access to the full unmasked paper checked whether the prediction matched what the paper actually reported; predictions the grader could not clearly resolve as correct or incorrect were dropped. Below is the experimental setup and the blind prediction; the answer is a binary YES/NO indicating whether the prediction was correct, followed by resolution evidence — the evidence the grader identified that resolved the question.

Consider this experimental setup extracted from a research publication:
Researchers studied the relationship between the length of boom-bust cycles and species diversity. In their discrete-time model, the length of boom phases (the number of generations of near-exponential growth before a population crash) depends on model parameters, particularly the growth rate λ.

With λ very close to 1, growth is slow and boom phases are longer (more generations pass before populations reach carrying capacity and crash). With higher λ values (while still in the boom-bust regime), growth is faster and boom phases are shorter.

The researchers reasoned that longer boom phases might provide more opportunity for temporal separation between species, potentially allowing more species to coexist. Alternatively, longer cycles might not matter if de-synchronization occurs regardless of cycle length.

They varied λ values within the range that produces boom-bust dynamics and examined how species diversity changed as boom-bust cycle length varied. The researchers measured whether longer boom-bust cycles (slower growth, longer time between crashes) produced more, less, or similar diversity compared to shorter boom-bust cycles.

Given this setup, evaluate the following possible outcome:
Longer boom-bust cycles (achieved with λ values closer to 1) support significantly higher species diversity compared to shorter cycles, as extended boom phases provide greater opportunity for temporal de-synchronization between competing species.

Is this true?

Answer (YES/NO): YES